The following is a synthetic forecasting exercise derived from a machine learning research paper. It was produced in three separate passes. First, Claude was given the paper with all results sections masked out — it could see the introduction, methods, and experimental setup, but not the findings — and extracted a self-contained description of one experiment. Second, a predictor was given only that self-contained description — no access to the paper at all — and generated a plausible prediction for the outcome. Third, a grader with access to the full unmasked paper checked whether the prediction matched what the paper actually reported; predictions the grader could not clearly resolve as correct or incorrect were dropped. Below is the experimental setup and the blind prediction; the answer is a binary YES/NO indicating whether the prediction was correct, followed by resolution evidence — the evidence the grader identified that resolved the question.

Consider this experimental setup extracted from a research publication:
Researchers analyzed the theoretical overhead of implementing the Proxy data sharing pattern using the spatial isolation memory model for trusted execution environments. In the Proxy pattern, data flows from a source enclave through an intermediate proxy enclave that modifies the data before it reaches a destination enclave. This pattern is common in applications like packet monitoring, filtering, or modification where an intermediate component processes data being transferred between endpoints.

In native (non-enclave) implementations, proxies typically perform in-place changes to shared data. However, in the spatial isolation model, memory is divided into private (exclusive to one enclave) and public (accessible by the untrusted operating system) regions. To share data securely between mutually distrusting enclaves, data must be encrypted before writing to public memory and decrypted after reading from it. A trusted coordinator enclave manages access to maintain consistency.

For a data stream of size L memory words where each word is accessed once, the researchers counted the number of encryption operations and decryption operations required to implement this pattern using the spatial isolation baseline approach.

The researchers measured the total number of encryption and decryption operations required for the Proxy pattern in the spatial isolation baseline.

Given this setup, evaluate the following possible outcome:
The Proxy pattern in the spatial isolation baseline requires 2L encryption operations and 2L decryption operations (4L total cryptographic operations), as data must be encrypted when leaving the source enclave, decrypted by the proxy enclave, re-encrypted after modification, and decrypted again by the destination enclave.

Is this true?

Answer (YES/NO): YES